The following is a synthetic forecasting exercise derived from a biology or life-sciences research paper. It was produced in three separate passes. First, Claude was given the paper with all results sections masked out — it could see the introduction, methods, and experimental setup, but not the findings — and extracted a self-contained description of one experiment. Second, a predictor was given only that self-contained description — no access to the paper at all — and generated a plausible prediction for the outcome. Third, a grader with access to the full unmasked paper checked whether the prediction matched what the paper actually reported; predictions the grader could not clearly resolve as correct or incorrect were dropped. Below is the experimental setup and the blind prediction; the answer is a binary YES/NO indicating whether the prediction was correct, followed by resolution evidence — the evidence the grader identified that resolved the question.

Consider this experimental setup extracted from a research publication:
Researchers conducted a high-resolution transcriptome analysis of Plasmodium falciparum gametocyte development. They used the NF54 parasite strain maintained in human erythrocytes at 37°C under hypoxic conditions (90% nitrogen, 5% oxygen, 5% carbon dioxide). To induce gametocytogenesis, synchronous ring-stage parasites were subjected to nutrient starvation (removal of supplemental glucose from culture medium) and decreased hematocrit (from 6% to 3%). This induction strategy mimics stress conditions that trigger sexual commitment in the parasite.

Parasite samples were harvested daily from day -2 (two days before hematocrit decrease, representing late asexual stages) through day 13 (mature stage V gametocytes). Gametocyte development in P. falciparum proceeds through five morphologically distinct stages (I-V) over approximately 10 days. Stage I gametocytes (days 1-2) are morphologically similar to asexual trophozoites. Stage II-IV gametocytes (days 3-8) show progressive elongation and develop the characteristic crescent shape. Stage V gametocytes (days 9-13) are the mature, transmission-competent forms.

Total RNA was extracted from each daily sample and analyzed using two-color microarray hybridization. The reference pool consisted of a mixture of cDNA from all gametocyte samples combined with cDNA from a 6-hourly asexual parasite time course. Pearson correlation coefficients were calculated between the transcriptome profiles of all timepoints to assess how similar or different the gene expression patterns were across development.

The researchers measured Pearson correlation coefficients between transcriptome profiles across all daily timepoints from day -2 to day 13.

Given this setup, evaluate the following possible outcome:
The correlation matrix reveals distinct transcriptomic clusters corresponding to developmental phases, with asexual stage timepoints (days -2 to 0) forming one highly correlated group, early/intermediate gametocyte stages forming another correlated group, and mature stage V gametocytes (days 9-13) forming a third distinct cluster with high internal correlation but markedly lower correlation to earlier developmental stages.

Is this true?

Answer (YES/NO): NO